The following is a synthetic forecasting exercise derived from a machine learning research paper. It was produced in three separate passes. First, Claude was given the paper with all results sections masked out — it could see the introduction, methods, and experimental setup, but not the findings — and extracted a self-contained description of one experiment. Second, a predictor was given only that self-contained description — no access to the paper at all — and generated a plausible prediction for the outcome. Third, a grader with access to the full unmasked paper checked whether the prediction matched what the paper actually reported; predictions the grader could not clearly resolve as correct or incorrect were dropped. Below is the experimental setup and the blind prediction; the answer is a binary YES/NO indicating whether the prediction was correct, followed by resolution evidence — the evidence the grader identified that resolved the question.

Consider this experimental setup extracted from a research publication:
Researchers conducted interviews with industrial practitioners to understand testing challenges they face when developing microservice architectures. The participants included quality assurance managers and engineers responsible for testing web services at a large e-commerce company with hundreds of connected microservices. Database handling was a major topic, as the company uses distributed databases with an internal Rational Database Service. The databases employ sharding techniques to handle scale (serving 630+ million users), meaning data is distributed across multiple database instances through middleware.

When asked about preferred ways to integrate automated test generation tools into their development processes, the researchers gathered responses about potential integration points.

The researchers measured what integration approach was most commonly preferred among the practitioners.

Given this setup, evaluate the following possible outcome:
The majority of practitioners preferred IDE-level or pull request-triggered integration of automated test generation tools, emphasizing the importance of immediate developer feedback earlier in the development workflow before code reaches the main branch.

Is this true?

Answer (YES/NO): NO